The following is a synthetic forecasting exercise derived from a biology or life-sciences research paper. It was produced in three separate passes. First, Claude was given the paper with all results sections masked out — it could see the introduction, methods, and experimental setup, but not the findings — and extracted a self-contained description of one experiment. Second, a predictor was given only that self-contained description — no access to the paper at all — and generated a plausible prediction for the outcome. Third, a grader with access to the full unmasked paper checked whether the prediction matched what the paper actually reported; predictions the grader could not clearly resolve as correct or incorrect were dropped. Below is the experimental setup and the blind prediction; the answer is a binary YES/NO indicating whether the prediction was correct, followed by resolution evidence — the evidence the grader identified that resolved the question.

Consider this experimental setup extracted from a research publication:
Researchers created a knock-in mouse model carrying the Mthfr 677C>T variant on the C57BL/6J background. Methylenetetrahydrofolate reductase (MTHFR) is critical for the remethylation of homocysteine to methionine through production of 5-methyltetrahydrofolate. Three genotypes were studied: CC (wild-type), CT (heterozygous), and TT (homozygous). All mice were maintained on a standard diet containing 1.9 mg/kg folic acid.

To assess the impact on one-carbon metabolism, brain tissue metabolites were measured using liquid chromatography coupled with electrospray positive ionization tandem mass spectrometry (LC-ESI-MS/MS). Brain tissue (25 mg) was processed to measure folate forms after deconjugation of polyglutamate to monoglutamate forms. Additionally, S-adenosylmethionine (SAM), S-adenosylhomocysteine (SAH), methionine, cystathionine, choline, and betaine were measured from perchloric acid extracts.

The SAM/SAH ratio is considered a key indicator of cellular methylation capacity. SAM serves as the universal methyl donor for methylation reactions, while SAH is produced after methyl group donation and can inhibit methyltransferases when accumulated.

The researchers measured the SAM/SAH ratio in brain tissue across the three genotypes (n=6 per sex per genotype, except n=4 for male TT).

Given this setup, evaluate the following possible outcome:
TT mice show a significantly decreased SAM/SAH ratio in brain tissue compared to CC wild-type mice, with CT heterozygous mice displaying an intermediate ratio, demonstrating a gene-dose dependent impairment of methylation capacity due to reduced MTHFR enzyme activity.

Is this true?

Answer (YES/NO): NO